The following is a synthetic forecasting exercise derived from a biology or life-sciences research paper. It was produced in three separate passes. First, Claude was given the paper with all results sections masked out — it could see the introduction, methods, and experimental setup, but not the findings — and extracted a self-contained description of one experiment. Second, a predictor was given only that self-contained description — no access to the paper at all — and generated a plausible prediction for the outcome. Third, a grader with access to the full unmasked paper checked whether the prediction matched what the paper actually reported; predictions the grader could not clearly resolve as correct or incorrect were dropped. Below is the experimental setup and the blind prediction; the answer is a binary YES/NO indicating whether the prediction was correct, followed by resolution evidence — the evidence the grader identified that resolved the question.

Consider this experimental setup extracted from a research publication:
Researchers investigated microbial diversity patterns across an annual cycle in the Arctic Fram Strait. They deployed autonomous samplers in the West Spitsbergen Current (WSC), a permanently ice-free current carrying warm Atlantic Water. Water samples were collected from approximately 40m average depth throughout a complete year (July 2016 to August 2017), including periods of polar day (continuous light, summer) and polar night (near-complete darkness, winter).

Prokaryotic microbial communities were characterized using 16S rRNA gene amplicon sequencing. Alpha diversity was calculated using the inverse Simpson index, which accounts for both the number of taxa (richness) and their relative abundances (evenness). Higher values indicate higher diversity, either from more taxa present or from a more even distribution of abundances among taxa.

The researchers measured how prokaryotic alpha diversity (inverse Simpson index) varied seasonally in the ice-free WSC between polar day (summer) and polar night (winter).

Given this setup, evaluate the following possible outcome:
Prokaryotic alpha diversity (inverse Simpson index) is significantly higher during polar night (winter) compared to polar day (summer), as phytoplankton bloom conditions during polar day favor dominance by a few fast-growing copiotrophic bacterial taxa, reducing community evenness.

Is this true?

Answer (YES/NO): NO